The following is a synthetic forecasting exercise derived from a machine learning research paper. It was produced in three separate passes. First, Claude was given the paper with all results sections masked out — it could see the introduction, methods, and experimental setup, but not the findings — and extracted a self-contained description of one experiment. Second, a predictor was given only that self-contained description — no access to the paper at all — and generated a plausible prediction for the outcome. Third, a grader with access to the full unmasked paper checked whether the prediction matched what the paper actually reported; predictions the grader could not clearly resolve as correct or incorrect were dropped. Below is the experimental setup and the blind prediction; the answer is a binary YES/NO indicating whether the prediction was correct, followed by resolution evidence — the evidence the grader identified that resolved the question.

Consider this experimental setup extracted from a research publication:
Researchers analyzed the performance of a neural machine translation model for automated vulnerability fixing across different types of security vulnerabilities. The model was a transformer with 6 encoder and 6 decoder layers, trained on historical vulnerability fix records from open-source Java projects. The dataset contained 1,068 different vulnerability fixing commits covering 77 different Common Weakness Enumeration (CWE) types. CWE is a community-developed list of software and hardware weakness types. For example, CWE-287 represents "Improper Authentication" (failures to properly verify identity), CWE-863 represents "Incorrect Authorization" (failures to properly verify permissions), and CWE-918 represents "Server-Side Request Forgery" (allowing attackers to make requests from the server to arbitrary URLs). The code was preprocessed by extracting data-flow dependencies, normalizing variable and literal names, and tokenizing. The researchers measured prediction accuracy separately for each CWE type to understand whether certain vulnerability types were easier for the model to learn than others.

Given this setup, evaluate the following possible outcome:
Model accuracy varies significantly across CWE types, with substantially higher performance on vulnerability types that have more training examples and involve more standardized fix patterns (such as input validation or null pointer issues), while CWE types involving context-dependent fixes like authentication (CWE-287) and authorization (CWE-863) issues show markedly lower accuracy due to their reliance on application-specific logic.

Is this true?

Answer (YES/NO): NO